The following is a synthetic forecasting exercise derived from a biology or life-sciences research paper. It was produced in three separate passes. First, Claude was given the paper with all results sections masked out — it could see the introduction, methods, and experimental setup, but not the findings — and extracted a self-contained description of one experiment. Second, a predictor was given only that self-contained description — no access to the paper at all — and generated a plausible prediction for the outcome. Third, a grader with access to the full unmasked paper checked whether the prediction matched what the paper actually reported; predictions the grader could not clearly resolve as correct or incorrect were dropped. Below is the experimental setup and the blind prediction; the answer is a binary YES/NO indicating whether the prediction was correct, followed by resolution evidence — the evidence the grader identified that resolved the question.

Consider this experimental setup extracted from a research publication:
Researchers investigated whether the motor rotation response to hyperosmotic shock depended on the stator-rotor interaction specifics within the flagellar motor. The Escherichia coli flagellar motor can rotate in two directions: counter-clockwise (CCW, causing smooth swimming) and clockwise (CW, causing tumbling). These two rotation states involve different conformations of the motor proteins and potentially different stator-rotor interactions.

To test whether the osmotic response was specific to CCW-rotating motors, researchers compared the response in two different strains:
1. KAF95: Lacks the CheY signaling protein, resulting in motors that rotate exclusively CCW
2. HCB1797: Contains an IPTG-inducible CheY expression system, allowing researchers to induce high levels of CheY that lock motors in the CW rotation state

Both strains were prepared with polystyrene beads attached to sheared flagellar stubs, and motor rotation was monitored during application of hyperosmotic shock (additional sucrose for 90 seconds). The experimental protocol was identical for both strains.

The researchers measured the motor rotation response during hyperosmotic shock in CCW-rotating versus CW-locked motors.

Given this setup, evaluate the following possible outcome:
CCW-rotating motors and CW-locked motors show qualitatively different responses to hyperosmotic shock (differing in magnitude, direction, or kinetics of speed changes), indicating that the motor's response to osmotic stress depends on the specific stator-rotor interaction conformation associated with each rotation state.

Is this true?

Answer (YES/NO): NO